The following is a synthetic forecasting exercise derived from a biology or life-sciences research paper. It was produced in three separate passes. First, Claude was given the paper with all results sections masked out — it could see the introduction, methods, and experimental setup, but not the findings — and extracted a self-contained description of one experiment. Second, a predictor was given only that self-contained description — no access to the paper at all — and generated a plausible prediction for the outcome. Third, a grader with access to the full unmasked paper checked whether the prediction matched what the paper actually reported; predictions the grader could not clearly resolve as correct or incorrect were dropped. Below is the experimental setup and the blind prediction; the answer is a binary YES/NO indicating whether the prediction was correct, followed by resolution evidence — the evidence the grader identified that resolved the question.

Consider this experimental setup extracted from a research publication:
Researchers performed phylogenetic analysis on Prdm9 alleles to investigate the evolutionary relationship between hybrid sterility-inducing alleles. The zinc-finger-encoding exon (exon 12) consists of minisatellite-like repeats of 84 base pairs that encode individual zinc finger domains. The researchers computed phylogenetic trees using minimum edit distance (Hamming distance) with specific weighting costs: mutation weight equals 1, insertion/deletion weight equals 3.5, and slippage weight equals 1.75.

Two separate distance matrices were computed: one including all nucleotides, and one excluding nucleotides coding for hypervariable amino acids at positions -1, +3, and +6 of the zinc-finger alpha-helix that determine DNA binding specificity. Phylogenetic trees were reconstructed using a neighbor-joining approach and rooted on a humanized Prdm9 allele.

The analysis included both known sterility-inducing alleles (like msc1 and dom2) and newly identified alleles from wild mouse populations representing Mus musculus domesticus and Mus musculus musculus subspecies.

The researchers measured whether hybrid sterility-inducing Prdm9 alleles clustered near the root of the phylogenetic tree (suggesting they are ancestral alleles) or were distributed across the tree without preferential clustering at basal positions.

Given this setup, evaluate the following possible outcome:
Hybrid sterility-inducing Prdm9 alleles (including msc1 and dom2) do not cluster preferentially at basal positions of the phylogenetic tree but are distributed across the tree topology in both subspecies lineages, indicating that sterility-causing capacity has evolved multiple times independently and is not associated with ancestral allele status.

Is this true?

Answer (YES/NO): NO